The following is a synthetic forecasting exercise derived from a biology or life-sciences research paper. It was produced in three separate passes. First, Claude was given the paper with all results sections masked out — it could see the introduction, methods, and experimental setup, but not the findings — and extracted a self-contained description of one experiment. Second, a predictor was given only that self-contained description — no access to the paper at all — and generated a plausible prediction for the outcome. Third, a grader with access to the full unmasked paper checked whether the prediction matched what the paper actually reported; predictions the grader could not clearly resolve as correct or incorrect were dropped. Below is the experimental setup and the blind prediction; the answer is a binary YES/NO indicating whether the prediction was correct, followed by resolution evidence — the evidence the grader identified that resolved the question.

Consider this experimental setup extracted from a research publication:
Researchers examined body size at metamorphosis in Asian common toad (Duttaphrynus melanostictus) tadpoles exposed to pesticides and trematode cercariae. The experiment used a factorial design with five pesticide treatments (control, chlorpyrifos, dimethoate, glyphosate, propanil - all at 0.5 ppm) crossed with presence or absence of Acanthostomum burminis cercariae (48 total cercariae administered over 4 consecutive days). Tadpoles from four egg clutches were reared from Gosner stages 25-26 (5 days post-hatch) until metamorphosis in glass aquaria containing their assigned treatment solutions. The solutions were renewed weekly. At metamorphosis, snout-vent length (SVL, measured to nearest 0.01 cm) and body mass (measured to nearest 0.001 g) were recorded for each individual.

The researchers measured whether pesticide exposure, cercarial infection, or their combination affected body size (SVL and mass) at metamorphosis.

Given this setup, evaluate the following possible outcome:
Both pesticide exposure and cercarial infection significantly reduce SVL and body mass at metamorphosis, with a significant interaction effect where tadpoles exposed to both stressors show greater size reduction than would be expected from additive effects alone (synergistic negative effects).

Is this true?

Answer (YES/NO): NO